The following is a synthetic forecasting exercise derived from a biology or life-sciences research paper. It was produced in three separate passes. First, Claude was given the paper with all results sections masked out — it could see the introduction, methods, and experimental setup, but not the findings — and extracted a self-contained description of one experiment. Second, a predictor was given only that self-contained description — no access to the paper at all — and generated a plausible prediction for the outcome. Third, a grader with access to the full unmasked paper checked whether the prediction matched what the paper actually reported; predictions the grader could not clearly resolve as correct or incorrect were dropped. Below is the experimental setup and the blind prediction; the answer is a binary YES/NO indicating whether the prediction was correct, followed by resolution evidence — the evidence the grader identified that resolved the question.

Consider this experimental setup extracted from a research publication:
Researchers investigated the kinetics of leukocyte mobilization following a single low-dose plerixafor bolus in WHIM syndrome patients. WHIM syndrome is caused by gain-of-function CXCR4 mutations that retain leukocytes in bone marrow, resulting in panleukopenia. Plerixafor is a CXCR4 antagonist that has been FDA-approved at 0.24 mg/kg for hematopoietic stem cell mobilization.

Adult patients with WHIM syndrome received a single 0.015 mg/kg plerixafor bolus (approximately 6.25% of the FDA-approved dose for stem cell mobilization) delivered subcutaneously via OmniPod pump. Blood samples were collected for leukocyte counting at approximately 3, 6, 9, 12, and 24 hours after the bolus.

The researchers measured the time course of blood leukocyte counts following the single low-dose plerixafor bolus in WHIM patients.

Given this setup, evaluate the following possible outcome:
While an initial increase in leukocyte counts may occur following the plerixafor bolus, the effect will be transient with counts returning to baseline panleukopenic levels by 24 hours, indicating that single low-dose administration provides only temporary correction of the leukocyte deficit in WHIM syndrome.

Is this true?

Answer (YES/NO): NO